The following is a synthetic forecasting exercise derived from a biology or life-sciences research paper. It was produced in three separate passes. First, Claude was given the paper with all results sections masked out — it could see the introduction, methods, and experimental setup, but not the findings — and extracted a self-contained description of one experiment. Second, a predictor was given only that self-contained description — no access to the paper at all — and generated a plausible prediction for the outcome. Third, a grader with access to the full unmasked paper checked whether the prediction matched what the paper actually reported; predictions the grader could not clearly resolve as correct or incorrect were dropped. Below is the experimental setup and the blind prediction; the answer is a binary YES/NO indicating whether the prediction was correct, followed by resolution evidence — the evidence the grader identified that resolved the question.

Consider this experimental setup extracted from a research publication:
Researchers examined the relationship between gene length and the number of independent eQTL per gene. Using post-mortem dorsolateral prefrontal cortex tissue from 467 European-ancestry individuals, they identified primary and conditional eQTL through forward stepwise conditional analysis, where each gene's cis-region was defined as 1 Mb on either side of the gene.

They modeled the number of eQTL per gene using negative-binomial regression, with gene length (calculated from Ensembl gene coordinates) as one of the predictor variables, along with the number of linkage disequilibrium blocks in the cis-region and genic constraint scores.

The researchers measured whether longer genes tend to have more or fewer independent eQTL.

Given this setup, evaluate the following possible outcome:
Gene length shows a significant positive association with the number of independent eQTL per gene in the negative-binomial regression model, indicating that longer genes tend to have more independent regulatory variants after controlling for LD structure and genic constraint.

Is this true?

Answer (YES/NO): YES